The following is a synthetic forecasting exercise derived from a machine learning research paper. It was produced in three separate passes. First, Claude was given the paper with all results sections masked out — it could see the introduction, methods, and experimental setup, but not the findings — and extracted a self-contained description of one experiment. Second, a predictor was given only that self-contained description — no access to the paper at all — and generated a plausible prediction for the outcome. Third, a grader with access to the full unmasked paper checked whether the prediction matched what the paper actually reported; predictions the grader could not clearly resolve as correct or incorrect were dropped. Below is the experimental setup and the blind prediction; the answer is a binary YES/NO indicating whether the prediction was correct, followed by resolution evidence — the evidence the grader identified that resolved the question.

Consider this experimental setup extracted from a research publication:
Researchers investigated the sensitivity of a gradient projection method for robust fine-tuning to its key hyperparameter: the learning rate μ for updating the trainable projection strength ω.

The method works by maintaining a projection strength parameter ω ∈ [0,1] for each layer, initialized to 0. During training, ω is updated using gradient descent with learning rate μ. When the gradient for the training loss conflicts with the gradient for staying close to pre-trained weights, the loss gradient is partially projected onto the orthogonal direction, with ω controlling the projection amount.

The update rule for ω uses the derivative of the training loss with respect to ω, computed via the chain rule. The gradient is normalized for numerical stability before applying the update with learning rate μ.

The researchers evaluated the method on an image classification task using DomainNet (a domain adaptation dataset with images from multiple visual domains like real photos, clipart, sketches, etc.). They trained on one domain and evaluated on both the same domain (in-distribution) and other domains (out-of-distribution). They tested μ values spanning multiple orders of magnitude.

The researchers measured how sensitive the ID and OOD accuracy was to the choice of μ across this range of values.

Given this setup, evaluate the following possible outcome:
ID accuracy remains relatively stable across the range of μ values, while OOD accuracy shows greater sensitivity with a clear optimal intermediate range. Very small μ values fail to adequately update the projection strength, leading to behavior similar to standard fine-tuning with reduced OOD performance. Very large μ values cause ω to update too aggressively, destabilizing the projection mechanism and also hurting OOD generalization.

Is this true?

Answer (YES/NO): NO